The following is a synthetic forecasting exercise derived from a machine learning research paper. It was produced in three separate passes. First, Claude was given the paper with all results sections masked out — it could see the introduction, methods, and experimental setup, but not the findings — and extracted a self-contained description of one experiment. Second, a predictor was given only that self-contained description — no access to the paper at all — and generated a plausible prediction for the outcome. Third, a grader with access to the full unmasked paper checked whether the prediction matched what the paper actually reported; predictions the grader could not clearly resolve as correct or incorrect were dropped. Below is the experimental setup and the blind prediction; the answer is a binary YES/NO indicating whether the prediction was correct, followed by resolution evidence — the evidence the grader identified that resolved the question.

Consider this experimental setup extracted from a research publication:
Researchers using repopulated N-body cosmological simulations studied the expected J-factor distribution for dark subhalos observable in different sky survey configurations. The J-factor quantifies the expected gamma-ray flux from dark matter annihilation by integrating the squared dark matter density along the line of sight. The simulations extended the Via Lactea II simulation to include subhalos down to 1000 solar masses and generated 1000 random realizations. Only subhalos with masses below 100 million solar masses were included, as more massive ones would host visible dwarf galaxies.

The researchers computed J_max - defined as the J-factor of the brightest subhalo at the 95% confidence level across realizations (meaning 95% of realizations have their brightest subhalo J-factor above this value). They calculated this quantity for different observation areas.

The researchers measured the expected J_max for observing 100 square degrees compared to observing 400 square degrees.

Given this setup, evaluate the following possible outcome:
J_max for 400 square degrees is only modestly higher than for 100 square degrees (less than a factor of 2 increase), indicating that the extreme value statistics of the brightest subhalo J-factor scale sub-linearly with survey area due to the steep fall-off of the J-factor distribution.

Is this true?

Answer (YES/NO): NO